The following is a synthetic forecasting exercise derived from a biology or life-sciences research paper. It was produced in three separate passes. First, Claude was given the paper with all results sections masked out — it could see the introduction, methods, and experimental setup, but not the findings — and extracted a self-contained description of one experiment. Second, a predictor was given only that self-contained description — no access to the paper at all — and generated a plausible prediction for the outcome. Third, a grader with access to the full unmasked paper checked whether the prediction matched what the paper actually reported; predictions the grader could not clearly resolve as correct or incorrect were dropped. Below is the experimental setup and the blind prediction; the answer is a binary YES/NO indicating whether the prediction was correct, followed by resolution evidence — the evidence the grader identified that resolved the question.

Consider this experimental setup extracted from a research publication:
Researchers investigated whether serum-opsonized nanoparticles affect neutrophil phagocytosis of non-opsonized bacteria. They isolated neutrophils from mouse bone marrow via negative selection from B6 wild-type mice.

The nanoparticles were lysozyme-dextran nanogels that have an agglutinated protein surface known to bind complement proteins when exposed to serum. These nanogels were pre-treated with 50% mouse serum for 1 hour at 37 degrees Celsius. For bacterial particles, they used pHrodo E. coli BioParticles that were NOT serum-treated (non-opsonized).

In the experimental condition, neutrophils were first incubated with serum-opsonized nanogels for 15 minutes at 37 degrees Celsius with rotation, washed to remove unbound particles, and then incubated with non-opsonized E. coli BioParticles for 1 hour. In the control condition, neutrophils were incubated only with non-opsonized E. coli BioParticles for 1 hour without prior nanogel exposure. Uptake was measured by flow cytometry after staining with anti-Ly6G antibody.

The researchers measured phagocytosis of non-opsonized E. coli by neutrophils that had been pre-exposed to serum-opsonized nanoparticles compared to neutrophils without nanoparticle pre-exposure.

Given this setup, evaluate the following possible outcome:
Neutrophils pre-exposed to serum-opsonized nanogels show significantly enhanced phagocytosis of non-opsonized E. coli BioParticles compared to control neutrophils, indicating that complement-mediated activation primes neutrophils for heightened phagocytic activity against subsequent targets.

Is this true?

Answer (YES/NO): NO